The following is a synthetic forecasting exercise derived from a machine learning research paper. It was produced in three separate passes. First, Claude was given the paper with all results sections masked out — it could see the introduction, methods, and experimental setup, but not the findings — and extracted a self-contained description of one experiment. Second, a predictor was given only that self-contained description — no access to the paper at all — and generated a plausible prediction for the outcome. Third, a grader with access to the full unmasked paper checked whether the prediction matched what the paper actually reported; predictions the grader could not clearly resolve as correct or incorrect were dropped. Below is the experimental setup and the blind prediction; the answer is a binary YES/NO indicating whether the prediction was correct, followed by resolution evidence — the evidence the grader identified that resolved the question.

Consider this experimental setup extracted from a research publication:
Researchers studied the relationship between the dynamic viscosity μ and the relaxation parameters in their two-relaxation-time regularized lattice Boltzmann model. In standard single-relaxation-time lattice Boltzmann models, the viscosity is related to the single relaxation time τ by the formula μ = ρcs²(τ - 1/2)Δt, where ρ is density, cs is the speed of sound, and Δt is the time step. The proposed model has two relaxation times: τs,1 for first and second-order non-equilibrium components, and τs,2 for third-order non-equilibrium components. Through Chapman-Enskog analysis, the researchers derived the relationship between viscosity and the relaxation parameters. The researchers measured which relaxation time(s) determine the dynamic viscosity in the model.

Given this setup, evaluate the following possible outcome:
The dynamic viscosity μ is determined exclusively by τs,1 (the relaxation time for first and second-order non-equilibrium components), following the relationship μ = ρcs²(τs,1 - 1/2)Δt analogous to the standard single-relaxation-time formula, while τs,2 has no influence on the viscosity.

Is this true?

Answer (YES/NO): YES